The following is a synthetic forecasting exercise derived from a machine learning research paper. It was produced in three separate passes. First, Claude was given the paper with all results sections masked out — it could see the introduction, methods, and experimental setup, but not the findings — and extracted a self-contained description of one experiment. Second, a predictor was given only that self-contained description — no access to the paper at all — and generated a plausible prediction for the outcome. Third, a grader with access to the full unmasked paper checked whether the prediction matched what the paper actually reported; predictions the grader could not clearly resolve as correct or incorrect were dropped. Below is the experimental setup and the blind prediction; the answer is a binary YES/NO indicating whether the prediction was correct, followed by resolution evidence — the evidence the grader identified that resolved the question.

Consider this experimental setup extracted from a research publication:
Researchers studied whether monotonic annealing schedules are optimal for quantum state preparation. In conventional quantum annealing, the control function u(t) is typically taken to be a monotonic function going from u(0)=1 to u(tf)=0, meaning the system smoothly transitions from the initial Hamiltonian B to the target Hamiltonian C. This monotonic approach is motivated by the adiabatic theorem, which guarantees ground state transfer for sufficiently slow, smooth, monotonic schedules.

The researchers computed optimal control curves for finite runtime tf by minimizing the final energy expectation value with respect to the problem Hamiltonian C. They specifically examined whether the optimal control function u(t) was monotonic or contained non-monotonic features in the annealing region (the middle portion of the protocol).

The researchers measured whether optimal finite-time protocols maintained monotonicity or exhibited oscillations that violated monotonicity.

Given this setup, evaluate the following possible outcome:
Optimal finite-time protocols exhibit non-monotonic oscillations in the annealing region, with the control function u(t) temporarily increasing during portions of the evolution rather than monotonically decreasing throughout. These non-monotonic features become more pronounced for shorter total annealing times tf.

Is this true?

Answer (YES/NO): YES